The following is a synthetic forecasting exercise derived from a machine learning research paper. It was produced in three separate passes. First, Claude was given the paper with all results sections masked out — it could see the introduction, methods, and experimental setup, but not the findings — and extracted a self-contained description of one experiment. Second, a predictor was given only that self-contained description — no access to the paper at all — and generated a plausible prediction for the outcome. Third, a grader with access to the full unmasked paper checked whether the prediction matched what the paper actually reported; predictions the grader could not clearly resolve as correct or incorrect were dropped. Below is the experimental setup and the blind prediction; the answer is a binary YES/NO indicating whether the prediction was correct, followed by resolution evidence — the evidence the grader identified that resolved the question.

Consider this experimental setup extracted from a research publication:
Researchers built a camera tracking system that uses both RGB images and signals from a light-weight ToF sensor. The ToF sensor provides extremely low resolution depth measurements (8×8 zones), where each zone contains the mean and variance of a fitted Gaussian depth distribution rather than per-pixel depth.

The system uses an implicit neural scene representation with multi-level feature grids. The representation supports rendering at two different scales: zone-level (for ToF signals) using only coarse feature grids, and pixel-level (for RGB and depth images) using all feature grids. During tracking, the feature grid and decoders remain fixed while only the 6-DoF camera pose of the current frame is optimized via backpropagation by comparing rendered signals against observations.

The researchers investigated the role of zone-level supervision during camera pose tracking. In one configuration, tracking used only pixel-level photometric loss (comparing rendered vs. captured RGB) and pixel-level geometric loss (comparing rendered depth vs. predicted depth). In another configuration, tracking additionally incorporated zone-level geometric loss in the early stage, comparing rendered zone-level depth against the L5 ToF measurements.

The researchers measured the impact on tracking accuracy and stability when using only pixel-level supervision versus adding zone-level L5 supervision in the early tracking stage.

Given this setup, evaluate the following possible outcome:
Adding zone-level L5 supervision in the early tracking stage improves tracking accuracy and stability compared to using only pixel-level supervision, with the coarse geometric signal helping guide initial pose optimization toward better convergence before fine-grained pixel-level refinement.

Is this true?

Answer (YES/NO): YES